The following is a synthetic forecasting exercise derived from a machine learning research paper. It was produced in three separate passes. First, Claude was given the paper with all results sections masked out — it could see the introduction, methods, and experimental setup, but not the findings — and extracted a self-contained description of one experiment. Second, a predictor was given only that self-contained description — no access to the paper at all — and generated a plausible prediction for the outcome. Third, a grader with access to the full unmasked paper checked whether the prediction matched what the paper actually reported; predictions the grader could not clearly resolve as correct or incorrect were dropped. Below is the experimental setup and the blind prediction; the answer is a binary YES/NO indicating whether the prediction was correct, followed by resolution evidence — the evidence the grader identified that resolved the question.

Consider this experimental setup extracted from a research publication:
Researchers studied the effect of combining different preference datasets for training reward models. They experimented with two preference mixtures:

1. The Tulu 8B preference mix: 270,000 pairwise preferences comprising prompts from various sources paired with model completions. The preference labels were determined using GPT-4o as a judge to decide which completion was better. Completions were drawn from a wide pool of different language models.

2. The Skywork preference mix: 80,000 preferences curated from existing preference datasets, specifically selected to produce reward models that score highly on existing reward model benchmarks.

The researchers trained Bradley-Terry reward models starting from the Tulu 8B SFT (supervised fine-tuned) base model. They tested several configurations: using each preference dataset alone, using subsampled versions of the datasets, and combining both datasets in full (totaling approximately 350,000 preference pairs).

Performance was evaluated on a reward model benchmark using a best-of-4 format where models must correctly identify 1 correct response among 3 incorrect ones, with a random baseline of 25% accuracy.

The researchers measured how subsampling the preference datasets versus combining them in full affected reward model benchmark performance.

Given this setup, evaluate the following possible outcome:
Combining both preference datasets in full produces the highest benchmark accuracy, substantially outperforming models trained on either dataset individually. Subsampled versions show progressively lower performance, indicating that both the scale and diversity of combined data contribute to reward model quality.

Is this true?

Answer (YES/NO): YES